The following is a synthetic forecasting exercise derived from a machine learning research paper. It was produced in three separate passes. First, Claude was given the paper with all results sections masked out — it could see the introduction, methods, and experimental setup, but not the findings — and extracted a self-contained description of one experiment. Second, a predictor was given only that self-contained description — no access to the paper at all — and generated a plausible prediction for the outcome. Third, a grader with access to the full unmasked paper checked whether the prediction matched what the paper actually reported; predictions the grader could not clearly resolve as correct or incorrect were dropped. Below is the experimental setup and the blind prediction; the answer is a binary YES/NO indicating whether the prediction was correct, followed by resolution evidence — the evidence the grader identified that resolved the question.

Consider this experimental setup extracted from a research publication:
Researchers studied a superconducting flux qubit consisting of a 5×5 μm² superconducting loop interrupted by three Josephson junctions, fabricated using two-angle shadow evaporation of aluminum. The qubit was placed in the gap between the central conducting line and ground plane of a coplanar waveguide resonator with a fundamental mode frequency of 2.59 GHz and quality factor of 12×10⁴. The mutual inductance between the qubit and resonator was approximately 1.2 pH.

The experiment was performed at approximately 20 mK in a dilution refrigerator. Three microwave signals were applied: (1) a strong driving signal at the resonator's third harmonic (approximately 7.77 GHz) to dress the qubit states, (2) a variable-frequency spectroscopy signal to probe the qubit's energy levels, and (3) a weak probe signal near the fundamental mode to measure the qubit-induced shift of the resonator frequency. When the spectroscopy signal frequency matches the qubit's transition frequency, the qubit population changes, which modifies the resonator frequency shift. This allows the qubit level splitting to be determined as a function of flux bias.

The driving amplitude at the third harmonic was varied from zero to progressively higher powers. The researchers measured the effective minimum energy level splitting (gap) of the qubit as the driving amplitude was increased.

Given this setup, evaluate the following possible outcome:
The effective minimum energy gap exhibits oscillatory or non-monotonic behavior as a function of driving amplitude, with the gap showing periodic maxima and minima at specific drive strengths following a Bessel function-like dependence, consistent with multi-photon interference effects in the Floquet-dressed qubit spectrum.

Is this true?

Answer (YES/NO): NO